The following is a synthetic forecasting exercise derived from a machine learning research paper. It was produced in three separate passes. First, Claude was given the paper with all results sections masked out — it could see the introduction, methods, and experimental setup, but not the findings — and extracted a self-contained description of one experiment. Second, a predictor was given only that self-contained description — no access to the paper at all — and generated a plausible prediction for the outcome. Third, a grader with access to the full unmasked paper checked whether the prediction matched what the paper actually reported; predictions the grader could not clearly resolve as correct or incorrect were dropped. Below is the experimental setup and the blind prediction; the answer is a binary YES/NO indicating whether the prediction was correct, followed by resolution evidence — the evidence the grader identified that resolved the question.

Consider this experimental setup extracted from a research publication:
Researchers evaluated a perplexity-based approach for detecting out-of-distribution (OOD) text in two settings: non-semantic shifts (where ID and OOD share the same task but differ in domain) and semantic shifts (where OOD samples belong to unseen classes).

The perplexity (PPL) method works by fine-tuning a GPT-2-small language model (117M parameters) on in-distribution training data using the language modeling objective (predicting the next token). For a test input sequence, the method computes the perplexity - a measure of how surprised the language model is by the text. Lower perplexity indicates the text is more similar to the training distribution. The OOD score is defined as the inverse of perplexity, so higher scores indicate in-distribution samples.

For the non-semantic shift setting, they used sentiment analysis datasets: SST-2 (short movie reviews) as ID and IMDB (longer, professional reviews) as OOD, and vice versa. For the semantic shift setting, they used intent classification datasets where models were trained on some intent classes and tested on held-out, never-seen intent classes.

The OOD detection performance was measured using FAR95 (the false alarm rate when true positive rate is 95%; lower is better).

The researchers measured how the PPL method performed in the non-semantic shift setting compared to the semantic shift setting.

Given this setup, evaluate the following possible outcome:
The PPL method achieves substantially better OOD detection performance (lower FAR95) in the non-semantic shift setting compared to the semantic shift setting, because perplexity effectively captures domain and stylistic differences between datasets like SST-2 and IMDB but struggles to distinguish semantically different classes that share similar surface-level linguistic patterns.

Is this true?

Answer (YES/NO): YES